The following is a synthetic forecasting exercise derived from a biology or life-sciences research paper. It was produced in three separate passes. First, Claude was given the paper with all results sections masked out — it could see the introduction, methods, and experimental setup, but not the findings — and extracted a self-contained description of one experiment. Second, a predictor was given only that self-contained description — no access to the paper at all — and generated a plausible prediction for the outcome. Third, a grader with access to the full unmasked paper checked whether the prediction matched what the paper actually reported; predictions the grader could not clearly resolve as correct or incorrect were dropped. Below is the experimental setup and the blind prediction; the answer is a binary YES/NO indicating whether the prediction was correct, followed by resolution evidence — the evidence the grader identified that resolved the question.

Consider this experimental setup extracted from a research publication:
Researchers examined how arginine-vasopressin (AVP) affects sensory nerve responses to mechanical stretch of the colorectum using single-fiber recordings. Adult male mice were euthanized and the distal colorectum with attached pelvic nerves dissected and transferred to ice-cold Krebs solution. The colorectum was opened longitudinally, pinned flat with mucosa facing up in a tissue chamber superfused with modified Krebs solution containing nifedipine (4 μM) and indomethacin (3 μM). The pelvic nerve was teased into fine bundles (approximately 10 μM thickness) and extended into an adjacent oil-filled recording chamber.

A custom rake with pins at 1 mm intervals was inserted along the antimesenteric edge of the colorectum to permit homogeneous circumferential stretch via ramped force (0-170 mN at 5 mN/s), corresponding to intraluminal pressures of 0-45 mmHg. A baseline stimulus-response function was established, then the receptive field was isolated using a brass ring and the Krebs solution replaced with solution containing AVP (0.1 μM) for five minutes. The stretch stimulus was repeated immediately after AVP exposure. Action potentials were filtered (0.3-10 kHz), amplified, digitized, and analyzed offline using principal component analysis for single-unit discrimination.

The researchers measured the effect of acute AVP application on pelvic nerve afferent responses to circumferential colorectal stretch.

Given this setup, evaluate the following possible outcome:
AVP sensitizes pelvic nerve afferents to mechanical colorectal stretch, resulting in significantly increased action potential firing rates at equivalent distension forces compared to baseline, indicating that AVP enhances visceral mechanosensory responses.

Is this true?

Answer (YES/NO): YES